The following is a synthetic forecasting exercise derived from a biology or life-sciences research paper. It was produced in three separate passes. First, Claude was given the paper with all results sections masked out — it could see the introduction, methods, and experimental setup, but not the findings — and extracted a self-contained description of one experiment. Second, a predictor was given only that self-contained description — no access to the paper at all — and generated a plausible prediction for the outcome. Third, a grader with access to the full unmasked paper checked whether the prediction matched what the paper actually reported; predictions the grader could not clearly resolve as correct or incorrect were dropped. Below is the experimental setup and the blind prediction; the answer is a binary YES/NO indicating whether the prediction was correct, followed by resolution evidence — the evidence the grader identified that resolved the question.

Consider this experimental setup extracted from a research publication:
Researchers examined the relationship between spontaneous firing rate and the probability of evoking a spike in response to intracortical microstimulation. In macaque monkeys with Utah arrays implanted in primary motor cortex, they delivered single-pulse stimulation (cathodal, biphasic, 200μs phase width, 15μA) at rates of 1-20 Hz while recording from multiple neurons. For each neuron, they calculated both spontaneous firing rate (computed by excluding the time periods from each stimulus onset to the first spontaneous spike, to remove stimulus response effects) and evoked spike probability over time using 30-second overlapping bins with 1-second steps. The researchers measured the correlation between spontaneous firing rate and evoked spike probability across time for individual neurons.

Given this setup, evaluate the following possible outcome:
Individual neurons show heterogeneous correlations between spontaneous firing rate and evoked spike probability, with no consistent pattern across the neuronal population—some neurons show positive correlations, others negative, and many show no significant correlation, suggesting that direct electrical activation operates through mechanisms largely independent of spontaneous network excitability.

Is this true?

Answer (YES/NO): NO